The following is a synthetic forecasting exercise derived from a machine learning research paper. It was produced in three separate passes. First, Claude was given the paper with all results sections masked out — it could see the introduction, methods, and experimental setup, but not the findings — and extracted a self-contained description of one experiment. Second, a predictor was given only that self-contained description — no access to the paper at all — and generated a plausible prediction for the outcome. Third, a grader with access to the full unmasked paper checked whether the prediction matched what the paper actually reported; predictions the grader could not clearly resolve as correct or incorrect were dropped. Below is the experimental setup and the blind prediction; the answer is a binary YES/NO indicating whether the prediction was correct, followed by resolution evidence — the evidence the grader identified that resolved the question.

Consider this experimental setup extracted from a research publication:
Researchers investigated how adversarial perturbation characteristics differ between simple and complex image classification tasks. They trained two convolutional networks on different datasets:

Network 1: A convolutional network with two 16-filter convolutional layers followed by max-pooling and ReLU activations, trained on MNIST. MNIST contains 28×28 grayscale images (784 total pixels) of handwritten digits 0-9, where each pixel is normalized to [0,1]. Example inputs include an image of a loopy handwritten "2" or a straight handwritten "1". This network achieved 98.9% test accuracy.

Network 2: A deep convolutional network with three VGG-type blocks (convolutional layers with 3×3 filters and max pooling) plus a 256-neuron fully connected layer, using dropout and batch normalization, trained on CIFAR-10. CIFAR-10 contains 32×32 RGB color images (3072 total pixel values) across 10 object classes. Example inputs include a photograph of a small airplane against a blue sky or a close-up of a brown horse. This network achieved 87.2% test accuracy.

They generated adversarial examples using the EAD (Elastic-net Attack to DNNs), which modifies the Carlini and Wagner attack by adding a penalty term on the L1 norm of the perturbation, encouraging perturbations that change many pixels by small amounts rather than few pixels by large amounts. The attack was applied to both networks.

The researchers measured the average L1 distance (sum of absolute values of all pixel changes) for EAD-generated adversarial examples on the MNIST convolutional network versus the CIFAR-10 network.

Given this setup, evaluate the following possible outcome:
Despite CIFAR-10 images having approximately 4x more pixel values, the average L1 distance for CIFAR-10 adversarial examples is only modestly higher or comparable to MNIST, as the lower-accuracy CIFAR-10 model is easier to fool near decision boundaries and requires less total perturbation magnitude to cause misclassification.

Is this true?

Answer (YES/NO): NO